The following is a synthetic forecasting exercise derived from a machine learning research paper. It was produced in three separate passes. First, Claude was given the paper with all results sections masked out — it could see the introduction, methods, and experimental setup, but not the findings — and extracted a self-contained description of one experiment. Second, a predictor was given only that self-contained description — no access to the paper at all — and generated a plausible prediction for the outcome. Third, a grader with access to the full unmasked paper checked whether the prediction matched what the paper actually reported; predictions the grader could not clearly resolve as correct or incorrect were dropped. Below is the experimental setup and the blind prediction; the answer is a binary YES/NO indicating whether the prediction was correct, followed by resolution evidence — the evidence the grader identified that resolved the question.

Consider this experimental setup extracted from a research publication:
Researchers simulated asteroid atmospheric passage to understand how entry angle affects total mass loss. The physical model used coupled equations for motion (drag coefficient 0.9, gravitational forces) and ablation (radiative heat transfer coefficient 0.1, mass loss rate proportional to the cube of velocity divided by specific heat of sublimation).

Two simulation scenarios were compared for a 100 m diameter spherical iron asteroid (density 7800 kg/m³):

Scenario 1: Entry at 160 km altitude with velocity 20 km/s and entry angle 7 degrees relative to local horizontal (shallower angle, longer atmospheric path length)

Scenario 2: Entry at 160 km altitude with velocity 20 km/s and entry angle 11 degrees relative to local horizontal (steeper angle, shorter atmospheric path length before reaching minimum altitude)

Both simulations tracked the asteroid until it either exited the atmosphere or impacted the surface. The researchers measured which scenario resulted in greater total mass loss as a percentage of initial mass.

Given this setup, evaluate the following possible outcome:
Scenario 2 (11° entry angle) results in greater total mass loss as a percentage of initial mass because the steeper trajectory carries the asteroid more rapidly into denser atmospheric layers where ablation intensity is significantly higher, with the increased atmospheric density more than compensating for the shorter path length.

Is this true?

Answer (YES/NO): YES